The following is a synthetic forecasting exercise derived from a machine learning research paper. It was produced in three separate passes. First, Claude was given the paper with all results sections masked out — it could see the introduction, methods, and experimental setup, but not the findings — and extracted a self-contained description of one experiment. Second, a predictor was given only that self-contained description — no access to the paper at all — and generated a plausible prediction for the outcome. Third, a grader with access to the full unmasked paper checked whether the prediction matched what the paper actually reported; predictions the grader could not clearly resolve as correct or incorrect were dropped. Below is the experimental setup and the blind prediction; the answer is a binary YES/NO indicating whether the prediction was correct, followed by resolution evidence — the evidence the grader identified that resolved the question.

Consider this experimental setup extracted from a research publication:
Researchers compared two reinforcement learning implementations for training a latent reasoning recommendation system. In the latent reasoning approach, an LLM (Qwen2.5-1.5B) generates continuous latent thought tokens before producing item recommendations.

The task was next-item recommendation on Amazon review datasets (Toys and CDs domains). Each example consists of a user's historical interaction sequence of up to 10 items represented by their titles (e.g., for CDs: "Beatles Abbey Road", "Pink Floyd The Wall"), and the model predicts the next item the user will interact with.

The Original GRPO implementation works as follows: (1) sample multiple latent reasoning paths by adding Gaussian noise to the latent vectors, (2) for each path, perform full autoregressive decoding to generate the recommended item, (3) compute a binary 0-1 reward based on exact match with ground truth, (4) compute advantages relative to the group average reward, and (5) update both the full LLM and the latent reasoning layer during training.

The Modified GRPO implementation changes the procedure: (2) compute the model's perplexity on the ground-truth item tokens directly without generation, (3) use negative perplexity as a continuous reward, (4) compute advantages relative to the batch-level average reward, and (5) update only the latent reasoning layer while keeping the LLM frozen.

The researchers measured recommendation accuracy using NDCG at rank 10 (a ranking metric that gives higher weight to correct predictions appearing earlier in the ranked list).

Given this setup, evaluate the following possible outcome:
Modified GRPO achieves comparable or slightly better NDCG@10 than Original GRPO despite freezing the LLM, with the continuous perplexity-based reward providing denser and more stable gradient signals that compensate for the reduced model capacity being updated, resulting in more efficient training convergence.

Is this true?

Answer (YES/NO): NO